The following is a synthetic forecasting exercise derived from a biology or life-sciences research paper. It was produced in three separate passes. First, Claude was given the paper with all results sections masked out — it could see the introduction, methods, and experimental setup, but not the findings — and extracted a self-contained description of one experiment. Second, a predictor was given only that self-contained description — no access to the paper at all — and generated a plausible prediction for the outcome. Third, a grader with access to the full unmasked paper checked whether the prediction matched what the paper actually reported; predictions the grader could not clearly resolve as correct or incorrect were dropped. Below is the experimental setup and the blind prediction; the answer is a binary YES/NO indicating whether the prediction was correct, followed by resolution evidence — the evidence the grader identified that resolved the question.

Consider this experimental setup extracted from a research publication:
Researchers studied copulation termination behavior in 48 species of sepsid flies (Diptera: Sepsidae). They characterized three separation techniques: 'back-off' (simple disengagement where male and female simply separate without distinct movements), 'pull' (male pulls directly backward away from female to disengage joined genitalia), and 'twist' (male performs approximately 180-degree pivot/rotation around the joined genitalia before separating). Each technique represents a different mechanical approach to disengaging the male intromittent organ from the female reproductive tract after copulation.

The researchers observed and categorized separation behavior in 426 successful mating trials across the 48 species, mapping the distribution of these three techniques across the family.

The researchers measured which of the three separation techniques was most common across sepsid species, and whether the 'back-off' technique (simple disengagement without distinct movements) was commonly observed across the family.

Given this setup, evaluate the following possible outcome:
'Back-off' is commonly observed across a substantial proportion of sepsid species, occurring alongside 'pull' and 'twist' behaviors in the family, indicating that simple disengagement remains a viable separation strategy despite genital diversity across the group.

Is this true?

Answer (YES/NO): NO